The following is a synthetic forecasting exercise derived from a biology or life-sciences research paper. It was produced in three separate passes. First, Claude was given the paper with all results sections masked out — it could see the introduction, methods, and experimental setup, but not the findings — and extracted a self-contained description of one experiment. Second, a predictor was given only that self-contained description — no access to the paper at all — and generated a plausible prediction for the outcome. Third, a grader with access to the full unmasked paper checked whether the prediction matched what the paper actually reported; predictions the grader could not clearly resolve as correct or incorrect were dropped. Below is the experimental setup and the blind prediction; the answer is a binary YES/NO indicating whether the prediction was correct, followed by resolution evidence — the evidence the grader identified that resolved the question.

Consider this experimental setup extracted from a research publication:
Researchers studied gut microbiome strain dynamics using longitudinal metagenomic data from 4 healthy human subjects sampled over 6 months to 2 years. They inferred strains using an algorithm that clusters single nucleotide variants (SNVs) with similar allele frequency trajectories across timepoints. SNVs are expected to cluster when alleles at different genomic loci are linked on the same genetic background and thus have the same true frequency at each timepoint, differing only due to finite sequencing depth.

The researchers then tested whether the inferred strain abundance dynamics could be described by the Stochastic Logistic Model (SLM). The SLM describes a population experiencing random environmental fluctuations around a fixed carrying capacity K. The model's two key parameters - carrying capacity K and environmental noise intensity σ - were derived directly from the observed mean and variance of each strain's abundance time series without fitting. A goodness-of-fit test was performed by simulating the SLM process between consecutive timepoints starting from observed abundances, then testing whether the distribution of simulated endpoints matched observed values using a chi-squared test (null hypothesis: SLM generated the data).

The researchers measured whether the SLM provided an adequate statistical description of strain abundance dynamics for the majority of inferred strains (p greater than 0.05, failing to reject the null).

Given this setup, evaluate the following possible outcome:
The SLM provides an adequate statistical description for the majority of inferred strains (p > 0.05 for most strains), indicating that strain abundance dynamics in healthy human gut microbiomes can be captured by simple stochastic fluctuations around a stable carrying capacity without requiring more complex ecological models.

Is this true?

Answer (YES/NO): YES